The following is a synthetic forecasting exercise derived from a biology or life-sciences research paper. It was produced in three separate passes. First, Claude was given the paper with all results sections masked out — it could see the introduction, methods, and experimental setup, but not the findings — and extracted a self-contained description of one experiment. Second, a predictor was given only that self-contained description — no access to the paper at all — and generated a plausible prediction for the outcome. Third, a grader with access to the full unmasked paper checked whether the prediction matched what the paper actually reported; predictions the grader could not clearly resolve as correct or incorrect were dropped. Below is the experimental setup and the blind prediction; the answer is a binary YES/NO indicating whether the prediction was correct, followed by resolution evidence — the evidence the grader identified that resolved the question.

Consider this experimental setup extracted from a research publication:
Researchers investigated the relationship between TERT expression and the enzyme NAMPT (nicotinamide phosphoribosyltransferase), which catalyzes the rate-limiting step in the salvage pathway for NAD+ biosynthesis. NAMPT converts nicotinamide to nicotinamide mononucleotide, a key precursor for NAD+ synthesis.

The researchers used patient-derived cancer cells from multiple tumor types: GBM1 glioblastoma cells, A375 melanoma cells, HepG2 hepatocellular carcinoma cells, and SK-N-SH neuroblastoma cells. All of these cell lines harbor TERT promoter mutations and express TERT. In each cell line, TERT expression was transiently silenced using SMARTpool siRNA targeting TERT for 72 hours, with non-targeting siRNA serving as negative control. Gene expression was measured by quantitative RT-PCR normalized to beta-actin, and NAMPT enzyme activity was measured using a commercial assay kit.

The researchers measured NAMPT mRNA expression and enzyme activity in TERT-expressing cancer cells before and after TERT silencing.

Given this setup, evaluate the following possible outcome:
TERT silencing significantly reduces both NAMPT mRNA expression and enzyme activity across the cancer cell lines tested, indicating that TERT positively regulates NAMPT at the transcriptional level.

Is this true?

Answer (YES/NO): YES